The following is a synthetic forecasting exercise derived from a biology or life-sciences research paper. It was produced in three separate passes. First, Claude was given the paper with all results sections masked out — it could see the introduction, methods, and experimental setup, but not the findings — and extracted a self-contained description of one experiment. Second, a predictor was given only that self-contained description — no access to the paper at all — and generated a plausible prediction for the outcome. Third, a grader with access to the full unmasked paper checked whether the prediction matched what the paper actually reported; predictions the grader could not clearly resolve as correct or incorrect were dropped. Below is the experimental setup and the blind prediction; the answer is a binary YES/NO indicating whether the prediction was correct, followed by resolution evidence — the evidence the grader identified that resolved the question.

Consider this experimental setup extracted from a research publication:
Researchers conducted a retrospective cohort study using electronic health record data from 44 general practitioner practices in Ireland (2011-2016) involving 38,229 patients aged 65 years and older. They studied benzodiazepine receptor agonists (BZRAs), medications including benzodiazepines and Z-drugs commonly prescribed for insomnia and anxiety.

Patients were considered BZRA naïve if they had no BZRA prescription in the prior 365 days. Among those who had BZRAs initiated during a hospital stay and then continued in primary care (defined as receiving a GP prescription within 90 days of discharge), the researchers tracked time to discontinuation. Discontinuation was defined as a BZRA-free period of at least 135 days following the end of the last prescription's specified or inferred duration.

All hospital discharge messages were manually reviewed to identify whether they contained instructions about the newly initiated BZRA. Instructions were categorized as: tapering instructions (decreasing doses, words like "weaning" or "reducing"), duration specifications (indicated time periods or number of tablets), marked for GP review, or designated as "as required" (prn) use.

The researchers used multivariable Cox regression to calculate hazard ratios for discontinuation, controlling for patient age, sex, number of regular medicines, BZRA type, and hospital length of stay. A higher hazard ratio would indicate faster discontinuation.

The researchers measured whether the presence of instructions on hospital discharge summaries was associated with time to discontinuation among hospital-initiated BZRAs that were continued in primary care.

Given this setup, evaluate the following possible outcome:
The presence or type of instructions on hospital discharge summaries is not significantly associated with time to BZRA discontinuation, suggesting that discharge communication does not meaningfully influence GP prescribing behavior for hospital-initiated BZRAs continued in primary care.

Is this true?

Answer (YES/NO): NO